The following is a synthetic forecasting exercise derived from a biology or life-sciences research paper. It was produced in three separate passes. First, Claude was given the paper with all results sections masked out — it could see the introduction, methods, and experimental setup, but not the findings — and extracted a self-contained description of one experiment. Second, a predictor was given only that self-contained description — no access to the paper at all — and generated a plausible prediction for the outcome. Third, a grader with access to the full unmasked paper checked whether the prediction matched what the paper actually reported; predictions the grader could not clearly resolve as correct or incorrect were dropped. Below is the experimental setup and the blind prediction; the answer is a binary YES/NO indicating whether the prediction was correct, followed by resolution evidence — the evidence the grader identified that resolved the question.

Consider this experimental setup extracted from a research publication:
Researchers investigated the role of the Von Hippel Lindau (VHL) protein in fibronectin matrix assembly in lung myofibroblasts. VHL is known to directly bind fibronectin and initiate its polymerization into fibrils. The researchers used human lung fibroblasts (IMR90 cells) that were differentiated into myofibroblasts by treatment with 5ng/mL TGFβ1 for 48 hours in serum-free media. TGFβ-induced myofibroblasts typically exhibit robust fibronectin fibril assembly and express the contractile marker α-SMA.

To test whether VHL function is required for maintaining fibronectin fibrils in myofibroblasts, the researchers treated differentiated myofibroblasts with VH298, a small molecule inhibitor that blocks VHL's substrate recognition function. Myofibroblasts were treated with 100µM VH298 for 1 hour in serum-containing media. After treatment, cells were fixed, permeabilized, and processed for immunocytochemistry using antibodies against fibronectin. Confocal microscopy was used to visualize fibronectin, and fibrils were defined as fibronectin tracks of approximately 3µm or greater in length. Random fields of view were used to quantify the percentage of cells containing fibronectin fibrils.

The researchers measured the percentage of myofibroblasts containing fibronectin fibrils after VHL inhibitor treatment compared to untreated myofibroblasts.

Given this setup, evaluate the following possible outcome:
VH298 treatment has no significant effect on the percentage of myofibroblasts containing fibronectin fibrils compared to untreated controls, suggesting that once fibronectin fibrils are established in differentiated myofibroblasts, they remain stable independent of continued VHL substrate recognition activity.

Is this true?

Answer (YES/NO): YES